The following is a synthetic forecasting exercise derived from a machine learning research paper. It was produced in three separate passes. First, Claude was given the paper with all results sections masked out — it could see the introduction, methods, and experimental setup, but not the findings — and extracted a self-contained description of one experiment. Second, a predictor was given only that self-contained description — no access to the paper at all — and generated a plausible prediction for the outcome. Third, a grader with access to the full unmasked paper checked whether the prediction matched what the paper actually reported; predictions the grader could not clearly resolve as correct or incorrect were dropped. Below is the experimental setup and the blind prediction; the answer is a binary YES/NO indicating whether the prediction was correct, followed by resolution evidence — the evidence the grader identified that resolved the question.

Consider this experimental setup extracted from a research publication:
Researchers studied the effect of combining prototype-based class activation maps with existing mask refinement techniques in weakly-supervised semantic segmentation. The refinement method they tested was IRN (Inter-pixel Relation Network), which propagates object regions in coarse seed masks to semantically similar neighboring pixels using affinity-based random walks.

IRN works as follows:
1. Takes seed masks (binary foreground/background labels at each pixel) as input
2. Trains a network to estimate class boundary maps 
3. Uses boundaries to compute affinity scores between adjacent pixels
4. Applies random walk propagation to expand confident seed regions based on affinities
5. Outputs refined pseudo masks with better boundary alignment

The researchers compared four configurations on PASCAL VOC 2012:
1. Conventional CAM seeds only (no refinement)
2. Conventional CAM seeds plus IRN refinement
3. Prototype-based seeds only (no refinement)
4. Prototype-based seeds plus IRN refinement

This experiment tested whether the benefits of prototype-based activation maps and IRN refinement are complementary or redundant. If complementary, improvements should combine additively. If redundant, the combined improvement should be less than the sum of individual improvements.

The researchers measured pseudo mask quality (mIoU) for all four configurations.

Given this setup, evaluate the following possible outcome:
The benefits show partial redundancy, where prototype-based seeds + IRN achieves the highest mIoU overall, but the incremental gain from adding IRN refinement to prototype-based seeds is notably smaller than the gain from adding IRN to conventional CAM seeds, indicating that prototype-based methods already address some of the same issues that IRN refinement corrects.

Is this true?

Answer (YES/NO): NO